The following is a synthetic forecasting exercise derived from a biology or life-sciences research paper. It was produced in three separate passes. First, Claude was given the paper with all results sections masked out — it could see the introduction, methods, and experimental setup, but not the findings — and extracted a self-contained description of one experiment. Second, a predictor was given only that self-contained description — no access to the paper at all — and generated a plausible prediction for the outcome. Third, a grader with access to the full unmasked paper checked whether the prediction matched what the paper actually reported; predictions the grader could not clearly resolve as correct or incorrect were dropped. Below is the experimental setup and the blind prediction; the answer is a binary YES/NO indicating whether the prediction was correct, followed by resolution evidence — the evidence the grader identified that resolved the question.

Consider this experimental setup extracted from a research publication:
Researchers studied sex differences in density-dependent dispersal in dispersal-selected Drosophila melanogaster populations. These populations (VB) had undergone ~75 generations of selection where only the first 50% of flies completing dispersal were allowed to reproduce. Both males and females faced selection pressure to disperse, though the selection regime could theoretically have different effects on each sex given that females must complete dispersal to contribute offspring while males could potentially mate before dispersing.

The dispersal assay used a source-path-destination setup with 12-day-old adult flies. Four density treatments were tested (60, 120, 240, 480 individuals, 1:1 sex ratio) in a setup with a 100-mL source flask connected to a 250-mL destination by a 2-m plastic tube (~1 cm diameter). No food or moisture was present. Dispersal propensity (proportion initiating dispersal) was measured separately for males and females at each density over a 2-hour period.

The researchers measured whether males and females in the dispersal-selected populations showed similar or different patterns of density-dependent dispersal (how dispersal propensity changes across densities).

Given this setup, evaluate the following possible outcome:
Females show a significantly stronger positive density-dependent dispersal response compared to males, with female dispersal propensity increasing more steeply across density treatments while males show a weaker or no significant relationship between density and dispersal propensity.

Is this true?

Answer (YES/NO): NO